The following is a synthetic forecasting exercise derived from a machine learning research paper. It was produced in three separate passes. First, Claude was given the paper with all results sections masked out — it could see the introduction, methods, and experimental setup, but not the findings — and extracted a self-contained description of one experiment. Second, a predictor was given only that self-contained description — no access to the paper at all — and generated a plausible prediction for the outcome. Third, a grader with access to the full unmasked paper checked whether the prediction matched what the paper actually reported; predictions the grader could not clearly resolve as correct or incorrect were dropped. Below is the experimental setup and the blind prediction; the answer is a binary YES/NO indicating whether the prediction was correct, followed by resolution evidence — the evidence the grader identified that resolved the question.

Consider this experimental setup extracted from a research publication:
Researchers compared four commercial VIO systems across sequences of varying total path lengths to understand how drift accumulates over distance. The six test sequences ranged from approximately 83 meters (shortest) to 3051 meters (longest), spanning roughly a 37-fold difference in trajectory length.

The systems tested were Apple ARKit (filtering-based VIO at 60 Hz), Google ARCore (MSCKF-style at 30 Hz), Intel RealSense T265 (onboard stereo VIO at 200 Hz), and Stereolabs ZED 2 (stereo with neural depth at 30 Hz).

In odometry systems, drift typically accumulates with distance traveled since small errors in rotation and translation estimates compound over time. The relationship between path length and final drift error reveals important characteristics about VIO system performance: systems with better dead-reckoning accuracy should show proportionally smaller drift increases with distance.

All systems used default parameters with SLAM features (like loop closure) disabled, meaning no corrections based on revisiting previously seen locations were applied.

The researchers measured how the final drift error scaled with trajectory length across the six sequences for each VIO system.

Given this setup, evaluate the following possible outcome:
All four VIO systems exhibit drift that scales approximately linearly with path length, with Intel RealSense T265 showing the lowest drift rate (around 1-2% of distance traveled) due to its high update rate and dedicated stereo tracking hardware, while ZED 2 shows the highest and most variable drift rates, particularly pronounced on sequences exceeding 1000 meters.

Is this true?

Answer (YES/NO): NO